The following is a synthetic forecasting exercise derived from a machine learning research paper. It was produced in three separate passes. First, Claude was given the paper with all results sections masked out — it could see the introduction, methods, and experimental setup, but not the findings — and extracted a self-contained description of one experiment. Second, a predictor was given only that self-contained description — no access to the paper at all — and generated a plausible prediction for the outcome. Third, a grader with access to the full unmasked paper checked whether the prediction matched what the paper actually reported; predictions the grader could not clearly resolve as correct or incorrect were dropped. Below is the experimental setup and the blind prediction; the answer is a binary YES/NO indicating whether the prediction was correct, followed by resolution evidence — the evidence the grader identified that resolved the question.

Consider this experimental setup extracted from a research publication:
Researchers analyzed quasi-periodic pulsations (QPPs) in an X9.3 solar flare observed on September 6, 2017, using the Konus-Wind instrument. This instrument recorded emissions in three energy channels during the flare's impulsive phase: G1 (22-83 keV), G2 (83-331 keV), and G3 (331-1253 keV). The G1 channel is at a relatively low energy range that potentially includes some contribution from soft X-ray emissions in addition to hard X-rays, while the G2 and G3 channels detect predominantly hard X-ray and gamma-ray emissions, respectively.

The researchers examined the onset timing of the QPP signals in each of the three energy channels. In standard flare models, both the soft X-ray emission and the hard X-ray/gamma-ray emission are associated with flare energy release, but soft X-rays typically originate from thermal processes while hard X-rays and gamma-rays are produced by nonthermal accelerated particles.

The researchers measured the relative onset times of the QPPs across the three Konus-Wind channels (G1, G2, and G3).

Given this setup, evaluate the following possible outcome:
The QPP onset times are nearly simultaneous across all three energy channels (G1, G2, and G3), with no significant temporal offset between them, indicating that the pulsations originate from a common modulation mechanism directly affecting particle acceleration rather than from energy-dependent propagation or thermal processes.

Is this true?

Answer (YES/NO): NO